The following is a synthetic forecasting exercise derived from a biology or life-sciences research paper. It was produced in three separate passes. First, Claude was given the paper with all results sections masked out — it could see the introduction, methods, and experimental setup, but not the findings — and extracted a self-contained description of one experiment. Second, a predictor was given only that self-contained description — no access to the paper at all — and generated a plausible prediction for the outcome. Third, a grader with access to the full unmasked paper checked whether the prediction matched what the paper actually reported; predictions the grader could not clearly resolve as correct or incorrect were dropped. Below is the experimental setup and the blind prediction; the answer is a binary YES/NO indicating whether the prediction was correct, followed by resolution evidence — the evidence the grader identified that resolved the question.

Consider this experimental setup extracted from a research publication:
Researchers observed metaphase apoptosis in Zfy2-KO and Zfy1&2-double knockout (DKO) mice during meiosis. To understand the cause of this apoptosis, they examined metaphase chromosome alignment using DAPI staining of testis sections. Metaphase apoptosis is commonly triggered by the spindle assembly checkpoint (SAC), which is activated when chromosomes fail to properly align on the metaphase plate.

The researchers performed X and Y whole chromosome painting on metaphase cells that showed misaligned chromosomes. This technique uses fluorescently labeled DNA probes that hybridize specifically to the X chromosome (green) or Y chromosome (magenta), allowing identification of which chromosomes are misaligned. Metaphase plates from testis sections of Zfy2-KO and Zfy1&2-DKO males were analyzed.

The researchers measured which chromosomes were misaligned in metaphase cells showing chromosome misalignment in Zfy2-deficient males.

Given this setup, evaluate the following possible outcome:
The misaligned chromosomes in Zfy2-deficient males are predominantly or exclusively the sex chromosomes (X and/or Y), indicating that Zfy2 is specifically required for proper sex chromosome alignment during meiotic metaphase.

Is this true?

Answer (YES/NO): YES